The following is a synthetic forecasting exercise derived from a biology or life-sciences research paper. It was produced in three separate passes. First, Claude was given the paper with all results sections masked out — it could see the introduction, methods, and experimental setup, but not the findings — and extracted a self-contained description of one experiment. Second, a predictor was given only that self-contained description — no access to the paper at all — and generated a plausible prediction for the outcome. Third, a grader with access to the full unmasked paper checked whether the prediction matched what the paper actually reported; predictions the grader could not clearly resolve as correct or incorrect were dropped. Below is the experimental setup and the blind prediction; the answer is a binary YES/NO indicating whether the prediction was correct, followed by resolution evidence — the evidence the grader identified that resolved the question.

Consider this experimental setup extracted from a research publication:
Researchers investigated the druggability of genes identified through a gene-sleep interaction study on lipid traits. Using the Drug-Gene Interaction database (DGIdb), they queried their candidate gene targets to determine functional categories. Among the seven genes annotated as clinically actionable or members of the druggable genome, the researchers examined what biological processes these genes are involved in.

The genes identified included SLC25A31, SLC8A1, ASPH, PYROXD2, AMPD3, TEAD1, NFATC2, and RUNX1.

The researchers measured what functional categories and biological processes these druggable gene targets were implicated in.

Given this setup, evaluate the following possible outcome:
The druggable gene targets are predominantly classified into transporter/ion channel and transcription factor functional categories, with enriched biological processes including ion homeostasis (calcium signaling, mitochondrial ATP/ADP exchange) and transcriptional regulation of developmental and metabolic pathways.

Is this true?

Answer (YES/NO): NO